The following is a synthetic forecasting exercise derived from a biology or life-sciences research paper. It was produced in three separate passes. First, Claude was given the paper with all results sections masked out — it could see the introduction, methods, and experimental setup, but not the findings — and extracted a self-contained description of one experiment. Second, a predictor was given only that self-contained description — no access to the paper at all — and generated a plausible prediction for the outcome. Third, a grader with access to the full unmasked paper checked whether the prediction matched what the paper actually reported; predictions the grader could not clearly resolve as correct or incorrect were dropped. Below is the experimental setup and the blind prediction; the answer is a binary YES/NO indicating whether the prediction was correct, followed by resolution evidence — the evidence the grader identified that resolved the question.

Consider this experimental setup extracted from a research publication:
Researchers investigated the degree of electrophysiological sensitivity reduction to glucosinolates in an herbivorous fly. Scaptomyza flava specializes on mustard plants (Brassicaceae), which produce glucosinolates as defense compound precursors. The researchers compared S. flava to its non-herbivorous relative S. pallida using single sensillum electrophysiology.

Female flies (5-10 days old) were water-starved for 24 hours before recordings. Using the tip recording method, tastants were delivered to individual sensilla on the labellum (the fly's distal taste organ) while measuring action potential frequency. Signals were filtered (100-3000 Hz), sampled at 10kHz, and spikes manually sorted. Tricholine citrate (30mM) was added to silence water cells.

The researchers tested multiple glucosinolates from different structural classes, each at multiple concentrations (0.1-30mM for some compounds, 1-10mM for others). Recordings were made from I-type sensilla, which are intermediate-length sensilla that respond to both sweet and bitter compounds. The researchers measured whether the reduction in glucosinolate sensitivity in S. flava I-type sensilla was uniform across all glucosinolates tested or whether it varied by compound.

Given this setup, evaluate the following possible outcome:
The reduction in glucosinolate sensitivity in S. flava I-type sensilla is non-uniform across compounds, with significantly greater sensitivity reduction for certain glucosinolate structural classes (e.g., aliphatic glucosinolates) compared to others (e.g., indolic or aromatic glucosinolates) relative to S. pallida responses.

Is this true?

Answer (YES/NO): NO